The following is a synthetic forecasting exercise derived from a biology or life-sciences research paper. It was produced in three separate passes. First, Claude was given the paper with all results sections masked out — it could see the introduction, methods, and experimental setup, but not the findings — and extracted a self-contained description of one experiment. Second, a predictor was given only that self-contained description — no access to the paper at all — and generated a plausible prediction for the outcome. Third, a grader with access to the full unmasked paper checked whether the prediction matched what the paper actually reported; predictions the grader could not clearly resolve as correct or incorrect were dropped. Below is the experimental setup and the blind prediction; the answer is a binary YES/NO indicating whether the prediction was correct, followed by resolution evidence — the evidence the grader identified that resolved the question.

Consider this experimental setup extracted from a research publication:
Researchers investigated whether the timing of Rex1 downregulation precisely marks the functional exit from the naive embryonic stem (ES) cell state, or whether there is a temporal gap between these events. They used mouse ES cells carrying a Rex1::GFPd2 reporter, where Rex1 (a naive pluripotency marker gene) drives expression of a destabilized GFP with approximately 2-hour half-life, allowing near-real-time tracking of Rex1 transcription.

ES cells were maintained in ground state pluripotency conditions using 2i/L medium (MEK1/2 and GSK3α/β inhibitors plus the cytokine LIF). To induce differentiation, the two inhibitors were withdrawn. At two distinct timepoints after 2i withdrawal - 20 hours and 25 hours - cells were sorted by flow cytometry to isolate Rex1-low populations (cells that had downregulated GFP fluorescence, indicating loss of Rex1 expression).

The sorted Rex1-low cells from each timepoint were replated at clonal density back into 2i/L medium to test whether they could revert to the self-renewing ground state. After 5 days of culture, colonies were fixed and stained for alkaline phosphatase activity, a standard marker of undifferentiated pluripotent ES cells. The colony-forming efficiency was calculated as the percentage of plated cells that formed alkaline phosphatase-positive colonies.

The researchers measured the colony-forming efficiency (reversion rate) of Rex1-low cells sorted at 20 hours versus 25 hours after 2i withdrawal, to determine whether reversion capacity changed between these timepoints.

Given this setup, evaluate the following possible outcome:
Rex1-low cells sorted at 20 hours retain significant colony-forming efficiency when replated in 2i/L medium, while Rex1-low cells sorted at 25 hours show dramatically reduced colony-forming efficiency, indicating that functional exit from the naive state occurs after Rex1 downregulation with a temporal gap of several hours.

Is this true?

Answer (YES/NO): NO